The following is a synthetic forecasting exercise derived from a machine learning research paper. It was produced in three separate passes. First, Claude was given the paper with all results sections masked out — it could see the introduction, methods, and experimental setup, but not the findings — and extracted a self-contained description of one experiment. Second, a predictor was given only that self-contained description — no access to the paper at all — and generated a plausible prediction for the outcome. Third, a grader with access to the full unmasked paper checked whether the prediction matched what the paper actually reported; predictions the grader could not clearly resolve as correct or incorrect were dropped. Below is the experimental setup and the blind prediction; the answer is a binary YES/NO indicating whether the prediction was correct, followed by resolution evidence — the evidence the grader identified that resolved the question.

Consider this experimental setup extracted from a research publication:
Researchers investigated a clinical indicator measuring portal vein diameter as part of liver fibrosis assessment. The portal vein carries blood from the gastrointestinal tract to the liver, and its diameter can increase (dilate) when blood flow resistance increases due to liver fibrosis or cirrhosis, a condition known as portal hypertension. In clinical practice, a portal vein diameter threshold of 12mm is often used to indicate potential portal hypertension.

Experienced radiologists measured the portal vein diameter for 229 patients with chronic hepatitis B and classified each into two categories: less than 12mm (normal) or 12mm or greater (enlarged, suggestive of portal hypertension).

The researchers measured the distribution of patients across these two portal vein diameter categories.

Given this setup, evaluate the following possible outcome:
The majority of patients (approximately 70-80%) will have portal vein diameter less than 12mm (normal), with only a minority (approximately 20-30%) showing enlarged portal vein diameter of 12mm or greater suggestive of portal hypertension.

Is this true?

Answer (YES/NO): NO